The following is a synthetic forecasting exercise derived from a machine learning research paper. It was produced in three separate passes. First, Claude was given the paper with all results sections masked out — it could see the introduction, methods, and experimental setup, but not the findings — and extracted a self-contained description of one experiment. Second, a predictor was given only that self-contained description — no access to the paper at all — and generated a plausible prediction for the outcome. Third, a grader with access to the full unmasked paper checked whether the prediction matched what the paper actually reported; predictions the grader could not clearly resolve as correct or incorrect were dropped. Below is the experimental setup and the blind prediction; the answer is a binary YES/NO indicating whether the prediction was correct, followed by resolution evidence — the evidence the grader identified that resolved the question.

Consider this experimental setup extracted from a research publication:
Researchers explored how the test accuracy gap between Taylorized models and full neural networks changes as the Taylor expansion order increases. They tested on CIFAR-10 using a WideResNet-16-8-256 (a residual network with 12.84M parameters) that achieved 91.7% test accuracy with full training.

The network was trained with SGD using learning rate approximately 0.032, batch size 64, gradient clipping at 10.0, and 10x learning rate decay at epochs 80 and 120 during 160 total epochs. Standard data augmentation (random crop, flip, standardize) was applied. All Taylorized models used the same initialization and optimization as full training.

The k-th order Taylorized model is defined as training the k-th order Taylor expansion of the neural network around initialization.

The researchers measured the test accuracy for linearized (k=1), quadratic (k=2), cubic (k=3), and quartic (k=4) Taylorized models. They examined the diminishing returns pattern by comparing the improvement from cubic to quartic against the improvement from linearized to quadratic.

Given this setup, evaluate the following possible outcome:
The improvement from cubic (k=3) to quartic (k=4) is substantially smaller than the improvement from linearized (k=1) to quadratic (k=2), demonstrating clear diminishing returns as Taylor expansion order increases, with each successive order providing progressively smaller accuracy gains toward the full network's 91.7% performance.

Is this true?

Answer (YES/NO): YES